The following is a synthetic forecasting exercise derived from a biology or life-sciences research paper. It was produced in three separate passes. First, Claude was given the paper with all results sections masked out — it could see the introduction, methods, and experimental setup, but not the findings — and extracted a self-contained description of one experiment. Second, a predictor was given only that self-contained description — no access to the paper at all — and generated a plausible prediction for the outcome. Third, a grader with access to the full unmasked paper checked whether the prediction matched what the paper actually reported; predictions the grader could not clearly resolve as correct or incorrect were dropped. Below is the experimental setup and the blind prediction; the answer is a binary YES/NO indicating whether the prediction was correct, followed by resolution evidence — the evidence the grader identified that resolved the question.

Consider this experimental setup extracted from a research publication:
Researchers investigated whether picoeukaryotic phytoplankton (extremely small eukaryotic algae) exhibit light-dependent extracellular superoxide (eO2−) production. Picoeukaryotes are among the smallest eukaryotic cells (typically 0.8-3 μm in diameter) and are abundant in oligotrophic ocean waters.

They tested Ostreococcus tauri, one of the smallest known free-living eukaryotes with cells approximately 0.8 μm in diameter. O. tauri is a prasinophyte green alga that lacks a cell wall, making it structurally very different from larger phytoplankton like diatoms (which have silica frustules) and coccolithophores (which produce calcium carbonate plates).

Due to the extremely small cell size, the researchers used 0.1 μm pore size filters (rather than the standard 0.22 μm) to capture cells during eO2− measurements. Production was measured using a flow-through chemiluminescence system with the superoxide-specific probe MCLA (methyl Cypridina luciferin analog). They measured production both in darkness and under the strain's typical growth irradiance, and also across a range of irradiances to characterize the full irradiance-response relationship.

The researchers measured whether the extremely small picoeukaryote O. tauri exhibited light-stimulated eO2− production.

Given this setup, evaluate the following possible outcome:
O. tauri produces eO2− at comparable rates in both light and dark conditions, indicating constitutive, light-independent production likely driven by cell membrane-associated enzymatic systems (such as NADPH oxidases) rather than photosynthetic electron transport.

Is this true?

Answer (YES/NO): NO